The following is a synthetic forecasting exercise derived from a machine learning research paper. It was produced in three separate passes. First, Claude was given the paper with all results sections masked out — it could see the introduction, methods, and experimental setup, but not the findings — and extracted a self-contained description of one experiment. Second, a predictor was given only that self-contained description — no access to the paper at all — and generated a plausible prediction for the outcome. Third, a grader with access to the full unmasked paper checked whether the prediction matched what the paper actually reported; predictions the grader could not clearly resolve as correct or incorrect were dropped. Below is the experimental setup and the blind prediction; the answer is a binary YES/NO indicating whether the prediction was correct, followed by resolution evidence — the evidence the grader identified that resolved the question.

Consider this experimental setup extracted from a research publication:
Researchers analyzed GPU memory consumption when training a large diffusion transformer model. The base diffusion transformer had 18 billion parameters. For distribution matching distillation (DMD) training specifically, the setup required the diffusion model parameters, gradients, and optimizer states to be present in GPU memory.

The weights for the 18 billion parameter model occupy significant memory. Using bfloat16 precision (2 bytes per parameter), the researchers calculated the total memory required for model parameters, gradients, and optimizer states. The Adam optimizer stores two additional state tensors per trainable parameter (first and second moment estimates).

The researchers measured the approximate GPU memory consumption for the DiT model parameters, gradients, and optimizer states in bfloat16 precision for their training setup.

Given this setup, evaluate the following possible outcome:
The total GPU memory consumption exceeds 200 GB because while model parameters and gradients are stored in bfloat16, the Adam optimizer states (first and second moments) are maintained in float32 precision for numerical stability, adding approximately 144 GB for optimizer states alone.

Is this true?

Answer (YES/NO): YES